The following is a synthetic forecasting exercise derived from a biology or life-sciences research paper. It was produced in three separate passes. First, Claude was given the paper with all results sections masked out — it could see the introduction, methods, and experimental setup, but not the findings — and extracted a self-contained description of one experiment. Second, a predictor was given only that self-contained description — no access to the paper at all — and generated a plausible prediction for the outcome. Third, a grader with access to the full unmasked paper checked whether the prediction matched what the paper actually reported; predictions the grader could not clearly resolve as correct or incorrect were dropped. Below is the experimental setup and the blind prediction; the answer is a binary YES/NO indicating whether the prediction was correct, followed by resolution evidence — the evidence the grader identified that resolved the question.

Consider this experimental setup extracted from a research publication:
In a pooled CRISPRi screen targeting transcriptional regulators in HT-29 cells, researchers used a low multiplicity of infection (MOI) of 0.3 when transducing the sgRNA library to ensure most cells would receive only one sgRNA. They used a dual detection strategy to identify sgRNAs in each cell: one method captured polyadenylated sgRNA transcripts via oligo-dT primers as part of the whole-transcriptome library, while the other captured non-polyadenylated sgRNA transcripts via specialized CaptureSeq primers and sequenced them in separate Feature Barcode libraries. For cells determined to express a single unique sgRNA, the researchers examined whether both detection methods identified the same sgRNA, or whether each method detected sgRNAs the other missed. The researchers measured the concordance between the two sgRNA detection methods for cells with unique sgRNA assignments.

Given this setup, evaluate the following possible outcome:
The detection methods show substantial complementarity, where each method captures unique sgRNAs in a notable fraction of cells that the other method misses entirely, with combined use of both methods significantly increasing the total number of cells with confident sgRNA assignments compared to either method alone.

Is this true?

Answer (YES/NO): NO